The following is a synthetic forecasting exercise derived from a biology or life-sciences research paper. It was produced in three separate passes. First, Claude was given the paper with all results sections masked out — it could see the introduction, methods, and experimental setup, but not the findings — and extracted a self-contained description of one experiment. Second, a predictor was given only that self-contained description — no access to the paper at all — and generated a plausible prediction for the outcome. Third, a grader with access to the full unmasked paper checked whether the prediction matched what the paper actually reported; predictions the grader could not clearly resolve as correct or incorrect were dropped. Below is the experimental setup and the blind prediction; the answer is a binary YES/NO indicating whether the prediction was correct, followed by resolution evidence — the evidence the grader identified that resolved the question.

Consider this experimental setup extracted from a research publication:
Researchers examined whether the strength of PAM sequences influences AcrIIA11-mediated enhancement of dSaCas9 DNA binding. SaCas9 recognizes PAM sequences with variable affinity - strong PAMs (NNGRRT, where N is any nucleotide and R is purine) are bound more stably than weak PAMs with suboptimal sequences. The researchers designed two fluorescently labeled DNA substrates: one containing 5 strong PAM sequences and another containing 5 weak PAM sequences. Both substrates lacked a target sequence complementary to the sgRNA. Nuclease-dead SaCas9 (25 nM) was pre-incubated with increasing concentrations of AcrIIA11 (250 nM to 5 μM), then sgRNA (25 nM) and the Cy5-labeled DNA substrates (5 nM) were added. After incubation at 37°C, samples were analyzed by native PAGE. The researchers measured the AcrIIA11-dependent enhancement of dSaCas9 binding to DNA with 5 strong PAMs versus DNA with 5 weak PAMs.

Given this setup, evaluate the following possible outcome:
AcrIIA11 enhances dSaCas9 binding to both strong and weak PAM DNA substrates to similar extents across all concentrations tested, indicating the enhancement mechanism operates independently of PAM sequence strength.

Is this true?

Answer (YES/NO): NO